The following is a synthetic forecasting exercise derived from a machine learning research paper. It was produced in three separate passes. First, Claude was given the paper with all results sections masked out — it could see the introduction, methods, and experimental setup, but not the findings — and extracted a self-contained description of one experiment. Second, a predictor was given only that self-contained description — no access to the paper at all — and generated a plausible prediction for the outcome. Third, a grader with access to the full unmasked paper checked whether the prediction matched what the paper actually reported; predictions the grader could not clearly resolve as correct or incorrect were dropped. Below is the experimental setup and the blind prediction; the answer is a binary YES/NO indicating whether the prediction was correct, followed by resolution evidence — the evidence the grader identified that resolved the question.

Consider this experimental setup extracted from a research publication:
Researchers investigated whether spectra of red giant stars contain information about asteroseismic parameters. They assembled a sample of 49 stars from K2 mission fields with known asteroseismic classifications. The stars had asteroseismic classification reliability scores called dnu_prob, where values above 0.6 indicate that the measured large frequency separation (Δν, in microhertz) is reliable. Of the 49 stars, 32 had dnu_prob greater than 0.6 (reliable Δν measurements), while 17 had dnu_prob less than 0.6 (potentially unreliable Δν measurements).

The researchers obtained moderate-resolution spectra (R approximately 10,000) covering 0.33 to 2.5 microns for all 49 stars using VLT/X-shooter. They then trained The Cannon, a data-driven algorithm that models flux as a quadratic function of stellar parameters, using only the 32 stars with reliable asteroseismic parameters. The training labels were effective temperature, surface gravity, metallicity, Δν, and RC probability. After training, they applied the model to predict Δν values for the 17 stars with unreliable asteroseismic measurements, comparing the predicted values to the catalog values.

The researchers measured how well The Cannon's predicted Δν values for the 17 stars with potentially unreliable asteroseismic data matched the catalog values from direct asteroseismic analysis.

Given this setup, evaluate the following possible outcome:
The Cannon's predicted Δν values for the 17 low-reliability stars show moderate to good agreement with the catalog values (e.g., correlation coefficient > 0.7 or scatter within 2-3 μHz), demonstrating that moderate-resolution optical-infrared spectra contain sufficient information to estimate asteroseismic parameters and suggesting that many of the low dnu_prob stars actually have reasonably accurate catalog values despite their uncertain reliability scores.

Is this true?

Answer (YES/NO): YES